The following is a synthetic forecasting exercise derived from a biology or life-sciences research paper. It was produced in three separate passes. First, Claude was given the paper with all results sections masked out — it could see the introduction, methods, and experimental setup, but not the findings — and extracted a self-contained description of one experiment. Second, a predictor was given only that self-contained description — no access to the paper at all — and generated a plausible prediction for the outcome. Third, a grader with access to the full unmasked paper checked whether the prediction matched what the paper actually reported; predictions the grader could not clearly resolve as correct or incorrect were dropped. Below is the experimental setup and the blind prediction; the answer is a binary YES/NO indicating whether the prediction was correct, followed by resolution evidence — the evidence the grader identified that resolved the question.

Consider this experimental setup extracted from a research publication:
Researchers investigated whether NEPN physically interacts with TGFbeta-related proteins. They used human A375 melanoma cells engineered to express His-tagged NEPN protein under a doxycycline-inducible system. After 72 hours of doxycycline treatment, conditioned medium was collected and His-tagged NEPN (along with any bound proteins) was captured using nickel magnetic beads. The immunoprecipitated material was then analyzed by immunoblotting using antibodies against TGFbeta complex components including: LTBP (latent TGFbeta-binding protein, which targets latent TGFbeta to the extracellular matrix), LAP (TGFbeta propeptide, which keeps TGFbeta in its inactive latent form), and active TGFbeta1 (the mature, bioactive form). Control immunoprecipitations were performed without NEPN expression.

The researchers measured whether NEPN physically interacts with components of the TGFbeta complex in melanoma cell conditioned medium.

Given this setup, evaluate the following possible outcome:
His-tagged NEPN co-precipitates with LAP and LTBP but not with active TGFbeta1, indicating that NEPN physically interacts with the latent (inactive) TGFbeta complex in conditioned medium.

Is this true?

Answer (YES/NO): NO